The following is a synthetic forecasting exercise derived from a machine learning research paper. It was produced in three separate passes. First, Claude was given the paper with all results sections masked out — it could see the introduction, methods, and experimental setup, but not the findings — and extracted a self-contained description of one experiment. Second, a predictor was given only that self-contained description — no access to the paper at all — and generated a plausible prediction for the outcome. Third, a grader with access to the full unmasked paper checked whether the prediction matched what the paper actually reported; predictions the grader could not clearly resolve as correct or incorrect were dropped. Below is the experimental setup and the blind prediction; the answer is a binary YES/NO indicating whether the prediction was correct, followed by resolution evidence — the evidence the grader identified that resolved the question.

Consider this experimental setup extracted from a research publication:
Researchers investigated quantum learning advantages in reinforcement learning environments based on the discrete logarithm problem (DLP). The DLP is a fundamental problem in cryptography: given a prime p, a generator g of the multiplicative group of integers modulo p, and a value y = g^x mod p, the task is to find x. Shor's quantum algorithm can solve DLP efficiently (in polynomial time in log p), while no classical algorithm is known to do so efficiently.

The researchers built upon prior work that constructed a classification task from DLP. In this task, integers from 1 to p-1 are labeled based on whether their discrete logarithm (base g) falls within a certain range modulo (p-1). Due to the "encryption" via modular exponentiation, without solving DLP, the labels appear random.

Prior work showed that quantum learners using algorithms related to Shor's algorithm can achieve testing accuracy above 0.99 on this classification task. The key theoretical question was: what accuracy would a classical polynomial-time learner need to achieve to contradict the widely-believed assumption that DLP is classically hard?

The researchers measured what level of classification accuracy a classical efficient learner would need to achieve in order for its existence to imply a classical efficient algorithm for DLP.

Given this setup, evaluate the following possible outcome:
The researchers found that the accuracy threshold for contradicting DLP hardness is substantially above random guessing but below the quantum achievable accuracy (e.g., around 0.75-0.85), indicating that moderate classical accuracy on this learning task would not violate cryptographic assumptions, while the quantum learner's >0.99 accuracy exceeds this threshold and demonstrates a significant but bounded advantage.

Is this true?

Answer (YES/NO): NO